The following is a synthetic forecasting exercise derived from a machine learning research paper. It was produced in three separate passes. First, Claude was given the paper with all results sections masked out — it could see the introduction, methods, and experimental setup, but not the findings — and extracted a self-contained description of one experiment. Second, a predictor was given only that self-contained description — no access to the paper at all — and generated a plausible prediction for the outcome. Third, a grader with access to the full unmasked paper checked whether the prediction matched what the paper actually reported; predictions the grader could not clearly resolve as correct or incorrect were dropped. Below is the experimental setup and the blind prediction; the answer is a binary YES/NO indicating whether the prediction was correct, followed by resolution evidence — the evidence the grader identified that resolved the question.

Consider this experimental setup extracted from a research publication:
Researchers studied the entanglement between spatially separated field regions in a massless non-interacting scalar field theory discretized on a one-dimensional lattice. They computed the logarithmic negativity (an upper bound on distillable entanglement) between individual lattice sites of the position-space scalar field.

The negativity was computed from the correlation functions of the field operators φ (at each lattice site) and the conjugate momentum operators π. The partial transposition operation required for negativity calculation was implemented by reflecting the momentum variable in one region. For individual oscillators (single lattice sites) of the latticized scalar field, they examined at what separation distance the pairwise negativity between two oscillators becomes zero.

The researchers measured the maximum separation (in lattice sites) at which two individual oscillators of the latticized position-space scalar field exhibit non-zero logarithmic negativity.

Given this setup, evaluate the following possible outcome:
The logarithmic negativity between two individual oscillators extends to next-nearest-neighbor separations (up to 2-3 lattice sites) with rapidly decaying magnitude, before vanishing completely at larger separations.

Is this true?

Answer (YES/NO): NO